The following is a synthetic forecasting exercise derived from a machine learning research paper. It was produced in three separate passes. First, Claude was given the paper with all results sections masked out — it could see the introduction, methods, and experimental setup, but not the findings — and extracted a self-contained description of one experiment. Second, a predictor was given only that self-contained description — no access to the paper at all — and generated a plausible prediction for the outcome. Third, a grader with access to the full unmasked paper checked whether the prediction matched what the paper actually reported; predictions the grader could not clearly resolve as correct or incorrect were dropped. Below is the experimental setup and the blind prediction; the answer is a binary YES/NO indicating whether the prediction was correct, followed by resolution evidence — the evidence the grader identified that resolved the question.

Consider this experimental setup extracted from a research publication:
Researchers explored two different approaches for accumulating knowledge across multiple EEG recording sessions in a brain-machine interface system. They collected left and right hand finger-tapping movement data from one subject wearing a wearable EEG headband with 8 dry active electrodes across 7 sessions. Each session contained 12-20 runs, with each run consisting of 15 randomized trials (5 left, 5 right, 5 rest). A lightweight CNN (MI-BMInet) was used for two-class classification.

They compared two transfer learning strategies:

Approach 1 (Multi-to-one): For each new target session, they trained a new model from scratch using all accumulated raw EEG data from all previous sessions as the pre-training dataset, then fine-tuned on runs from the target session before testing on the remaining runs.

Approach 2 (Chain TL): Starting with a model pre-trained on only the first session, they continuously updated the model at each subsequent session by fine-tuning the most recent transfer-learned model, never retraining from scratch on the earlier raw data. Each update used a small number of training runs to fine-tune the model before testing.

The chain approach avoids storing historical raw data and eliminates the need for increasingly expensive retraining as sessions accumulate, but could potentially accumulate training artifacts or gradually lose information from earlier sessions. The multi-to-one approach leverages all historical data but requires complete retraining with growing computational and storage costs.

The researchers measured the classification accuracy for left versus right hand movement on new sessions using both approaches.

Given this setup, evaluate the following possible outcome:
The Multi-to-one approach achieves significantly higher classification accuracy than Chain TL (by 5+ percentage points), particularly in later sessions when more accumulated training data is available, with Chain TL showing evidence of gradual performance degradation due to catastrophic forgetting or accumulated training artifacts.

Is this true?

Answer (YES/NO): NO